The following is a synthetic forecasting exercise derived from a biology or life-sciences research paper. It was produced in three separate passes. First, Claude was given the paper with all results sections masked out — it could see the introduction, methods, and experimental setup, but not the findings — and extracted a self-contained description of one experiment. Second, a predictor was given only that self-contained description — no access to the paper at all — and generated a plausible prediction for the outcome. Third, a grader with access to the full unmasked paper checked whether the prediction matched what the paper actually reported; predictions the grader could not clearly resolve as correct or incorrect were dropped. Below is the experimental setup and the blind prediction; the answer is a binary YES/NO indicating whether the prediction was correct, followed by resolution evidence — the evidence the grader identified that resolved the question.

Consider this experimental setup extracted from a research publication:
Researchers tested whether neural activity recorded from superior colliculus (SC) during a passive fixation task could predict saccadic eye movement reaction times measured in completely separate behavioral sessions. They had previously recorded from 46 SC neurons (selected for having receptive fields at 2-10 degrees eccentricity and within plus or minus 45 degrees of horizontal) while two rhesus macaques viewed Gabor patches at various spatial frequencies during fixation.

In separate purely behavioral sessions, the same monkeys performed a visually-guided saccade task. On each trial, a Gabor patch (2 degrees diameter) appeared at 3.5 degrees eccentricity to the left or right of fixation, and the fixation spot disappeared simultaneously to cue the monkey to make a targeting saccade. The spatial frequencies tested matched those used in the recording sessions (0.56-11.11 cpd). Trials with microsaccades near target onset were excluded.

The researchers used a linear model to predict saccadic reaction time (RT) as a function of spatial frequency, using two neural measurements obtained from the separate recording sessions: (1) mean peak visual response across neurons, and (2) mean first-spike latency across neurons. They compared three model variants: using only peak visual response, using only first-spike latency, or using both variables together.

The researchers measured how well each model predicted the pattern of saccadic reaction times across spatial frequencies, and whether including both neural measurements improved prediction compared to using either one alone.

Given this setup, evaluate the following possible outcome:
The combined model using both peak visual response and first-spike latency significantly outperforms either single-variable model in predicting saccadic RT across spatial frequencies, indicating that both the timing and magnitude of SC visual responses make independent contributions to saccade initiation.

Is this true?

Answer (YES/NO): NO